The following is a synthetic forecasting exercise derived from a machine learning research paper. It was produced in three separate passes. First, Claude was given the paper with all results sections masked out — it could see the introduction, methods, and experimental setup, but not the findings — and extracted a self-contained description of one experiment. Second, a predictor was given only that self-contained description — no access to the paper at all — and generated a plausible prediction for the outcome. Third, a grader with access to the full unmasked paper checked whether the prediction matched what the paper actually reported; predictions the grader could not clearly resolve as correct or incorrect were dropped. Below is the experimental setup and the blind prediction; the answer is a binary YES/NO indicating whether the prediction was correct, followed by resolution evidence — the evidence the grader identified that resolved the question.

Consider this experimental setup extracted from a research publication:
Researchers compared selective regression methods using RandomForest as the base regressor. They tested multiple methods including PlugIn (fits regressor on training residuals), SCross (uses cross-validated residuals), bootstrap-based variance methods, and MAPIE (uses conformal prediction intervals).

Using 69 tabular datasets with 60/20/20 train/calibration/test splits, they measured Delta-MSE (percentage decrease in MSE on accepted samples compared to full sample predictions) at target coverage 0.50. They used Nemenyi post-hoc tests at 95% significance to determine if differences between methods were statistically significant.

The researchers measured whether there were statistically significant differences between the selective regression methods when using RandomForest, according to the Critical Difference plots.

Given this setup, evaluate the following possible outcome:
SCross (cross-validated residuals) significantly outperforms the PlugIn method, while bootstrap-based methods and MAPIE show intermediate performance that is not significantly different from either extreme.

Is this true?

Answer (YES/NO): NO